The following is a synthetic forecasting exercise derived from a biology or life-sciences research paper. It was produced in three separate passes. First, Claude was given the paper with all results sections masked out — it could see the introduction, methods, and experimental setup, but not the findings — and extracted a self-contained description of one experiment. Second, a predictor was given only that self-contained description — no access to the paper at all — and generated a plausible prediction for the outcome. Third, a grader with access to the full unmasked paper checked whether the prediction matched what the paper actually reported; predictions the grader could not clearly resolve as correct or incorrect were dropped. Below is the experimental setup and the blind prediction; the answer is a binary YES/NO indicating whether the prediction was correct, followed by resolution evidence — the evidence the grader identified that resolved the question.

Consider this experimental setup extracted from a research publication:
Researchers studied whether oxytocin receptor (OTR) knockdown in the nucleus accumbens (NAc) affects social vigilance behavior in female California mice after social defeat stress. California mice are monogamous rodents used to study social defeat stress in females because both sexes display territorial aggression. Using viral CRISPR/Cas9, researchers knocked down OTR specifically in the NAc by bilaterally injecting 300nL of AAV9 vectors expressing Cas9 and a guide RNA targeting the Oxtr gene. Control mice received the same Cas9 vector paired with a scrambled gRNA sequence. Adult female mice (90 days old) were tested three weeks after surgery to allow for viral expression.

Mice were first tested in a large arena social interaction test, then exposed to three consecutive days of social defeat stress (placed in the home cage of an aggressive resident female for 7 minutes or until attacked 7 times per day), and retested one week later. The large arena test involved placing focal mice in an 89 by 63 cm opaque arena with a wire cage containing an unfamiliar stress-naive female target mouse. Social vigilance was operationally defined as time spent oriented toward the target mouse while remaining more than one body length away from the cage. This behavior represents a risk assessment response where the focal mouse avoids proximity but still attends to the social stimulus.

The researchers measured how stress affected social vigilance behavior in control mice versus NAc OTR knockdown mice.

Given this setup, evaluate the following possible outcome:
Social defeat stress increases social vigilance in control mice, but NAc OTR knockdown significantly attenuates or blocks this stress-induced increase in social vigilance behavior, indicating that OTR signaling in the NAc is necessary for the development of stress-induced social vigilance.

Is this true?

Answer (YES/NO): YES